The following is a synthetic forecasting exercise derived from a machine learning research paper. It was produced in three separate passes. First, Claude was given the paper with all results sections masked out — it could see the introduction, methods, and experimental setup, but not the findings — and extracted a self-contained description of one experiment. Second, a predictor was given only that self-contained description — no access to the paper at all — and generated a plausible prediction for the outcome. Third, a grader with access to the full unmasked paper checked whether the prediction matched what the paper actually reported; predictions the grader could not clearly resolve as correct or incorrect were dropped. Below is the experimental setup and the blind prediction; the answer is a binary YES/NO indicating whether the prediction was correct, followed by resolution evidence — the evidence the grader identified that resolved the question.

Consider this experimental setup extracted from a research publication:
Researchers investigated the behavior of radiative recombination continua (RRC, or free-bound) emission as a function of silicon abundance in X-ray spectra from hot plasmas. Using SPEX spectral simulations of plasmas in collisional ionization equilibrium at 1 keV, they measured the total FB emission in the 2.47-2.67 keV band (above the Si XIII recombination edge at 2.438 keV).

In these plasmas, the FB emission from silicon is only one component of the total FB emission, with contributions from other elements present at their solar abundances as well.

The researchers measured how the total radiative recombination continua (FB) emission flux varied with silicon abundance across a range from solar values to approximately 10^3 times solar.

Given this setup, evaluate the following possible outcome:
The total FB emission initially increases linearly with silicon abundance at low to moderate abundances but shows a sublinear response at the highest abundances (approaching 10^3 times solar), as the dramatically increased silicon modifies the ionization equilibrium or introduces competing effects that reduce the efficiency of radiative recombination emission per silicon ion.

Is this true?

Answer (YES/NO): NO